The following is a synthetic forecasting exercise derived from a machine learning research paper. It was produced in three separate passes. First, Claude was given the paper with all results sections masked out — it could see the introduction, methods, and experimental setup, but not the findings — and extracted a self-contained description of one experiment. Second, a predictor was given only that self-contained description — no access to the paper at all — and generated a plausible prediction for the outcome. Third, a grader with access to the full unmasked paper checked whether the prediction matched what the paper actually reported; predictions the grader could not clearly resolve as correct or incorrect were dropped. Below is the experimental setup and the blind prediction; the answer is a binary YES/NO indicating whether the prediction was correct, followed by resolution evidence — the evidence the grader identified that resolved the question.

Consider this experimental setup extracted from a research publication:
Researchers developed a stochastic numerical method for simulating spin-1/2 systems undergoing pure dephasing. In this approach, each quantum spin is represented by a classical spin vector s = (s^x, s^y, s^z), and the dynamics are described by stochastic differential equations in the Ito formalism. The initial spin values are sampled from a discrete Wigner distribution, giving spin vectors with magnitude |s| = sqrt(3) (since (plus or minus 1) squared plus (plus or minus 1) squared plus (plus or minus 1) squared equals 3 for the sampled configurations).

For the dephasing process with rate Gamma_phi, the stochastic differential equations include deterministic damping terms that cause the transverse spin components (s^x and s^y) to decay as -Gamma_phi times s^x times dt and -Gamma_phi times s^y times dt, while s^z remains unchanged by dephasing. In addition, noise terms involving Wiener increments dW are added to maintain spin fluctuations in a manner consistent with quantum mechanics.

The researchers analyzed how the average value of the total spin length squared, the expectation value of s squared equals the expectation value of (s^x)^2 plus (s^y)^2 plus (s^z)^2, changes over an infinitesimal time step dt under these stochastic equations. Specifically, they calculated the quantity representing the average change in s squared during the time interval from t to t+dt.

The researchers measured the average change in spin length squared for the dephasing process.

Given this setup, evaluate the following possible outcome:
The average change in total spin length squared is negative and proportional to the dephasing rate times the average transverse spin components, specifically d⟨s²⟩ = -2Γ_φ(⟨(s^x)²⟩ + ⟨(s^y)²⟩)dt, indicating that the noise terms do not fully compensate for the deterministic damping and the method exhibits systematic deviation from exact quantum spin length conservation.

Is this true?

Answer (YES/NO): NO